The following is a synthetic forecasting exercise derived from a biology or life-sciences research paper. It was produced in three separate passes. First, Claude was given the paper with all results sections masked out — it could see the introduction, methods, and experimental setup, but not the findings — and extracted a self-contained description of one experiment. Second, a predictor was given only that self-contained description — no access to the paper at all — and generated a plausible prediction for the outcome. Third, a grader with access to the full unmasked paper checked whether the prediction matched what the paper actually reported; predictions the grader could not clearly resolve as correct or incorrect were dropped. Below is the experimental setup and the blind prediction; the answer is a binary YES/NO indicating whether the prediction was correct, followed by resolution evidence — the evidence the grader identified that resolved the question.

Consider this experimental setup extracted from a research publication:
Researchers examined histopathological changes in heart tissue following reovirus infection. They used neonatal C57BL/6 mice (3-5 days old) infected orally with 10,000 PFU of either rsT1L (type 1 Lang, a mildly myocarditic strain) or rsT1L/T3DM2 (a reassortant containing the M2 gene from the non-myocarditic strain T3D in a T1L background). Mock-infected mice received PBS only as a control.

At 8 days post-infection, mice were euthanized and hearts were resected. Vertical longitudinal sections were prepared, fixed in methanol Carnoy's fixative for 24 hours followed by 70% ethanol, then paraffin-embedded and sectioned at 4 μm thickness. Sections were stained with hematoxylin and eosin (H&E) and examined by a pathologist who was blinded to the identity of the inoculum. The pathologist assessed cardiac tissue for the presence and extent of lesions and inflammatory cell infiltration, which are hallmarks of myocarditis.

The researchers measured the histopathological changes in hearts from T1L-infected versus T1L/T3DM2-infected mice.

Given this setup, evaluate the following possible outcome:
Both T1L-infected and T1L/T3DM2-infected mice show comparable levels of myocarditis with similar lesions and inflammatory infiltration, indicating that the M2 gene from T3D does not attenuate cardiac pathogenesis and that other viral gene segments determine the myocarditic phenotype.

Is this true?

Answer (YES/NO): NO